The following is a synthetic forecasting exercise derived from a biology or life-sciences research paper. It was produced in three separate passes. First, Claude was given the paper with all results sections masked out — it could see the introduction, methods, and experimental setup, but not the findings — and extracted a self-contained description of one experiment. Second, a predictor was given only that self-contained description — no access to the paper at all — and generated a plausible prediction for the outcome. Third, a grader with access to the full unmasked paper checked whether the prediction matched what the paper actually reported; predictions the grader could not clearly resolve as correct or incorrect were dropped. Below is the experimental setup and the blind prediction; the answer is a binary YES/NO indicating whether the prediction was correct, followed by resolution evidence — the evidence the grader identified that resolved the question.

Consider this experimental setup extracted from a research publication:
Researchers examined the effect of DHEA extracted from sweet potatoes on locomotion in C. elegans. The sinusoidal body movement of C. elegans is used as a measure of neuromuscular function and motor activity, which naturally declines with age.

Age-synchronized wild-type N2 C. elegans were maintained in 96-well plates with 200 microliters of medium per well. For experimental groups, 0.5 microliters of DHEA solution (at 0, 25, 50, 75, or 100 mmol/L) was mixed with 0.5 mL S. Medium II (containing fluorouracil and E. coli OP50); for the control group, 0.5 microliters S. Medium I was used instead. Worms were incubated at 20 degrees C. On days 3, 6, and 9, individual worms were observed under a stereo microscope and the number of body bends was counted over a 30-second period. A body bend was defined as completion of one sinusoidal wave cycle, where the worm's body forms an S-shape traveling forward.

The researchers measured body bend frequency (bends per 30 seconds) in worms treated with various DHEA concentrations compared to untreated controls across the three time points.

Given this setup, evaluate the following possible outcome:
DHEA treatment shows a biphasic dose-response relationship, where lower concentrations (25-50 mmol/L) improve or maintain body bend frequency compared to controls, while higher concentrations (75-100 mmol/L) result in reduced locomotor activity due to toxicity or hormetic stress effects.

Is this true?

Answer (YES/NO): NO